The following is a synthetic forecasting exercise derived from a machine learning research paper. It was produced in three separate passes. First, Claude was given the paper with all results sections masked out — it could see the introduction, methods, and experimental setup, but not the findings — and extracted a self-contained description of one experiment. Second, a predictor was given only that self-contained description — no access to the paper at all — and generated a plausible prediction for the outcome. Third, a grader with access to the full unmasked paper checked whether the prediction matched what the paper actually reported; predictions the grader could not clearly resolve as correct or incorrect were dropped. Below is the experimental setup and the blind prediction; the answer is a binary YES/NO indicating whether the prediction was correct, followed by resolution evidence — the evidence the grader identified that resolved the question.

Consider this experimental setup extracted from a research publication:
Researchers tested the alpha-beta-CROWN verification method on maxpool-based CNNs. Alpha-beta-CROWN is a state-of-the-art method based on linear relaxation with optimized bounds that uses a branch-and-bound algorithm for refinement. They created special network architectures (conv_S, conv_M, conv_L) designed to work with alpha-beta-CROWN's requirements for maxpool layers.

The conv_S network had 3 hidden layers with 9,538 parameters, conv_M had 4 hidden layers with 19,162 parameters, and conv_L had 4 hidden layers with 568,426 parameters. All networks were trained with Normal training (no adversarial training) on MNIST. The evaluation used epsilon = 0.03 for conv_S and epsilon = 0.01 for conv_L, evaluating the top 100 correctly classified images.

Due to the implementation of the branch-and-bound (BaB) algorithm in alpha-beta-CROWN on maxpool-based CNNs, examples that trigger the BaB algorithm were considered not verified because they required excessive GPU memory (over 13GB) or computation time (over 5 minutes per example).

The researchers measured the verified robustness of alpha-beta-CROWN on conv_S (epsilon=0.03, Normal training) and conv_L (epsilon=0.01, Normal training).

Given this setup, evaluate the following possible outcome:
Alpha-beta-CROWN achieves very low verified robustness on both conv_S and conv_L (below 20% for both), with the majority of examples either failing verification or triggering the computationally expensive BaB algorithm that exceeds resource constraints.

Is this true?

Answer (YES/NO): YES